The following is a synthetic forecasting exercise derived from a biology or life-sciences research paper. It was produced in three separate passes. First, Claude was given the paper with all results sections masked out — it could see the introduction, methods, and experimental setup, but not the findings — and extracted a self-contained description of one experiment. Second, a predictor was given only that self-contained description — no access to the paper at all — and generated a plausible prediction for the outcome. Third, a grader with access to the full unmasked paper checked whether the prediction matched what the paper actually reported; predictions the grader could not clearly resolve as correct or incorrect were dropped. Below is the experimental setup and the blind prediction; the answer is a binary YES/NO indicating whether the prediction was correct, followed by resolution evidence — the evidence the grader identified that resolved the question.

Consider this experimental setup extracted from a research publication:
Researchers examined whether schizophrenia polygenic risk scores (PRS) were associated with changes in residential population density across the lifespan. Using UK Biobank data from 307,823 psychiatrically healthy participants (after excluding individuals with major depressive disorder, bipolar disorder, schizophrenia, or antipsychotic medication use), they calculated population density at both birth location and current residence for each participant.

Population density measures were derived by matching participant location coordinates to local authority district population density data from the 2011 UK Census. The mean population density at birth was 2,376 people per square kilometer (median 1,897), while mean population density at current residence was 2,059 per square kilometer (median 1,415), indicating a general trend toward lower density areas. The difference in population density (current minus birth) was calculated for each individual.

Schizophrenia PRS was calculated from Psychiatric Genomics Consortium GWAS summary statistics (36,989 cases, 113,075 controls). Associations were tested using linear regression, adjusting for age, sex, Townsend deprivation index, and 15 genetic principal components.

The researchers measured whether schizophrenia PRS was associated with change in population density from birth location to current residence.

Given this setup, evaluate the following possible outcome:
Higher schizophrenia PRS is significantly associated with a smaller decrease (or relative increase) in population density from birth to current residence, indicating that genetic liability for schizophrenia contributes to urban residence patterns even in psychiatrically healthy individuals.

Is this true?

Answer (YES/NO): YES